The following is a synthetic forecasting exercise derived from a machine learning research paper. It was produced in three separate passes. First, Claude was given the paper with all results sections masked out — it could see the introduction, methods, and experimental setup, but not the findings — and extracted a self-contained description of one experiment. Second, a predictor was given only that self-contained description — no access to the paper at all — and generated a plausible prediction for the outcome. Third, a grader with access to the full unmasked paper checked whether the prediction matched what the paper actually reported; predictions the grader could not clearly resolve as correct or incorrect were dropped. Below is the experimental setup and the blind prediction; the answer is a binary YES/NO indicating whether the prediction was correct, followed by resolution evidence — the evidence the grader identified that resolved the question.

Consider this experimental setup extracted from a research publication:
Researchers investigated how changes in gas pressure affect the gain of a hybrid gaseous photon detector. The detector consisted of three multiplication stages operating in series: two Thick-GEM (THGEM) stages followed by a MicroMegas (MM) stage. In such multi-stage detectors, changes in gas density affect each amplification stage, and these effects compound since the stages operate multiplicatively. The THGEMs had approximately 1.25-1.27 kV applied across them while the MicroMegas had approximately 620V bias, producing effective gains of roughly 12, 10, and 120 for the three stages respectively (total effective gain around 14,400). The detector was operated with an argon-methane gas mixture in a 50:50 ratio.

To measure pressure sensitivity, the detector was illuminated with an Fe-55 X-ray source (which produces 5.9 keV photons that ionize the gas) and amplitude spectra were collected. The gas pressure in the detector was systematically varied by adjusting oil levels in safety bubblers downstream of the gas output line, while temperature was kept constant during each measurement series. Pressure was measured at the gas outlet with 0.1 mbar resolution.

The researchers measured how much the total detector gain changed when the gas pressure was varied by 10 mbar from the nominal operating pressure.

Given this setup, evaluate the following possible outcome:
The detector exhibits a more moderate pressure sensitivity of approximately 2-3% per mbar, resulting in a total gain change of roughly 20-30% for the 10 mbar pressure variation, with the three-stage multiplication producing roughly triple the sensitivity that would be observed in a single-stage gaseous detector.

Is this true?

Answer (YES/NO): YES